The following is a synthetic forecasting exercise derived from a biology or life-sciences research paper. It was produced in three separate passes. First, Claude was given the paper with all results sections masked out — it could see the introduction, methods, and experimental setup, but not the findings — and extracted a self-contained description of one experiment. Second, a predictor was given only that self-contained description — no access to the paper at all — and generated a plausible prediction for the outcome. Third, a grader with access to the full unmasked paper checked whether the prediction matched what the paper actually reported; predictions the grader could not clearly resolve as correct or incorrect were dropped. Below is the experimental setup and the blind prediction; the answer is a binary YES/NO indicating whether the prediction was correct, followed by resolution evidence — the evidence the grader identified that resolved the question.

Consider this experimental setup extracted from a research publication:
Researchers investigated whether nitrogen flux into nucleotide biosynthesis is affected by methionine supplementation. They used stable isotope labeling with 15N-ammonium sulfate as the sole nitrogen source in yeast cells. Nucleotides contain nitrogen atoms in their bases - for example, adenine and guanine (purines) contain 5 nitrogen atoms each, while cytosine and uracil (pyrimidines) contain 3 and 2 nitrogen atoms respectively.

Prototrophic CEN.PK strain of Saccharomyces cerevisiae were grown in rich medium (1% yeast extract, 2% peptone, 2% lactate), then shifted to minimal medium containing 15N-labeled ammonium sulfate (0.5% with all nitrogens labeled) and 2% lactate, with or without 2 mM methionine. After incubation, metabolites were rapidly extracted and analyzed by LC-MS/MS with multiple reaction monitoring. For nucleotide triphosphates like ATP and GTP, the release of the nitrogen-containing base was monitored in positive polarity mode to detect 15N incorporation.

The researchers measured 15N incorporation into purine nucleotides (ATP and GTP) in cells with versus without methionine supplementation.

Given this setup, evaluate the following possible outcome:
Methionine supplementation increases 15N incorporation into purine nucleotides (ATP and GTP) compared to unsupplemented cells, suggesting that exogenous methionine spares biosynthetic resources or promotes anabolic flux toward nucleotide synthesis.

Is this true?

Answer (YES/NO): YES